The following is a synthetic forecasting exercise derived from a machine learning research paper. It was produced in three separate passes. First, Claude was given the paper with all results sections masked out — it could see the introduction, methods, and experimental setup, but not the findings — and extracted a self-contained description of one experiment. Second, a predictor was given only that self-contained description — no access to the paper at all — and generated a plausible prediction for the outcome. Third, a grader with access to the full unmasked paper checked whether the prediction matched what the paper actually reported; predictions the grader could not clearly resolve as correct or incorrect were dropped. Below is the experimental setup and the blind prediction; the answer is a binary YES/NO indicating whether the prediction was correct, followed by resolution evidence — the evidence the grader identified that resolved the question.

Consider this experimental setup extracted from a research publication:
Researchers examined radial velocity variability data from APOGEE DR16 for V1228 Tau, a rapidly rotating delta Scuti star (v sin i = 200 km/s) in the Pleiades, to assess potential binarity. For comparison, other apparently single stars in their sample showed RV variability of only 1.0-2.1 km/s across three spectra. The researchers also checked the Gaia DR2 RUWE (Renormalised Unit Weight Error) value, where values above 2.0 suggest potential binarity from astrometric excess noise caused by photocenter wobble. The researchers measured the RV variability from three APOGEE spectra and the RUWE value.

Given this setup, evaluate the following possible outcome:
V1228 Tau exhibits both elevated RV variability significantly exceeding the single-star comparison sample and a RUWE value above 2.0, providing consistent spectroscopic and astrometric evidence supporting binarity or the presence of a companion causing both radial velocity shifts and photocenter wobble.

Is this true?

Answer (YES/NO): YES